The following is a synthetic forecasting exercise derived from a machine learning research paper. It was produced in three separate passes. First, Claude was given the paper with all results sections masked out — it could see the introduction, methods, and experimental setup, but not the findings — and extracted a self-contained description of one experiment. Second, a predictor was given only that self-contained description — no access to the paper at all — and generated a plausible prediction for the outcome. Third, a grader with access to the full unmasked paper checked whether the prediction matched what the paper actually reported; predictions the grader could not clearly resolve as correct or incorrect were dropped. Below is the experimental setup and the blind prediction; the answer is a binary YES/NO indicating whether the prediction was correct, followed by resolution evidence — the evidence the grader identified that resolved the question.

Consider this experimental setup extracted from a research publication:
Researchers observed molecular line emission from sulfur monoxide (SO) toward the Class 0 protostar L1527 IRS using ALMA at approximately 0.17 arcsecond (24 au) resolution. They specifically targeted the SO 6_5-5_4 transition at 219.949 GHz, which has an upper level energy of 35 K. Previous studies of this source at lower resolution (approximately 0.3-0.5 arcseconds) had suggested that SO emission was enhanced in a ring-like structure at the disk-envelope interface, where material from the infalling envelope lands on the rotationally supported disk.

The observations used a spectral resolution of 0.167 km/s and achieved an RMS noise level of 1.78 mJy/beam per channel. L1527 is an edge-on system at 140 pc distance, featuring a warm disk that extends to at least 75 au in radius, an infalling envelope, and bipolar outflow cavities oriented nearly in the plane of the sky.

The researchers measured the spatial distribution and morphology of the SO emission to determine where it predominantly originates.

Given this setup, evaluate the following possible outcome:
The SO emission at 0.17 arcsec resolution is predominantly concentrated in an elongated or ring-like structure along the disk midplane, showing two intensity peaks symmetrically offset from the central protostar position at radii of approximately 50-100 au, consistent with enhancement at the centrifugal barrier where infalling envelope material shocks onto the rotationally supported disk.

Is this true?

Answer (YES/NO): NO